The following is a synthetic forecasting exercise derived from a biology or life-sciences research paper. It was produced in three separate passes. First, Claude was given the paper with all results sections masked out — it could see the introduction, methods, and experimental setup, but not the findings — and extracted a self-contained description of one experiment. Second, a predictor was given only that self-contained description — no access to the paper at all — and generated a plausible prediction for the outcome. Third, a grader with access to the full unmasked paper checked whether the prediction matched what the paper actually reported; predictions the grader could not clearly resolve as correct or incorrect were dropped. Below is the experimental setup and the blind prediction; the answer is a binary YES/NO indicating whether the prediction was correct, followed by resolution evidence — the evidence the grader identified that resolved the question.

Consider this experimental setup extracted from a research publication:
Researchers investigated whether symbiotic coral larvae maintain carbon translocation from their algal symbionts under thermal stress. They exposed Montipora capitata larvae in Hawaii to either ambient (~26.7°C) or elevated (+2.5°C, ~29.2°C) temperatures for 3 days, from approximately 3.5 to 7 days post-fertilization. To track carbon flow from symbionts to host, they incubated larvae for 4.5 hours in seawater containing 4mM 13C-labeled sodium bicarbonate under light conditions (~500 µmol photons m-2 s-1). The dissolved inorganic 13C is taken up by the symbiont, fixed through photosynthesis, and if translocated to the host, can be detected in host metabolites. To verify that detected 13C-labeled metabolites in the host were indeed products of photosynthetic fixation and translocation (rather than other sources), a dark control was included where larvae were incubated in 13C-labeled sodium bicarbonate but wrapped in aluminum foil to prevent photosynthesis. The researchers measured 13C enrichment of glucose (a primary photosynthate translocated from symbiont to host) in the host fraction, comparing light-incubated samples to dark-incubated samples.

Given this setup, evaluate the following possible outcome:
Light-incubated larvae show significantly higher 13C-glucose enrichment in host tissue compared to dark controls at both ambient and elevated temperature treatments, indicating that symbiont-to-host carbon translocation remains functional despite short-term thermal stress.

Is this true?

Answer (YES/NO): YES